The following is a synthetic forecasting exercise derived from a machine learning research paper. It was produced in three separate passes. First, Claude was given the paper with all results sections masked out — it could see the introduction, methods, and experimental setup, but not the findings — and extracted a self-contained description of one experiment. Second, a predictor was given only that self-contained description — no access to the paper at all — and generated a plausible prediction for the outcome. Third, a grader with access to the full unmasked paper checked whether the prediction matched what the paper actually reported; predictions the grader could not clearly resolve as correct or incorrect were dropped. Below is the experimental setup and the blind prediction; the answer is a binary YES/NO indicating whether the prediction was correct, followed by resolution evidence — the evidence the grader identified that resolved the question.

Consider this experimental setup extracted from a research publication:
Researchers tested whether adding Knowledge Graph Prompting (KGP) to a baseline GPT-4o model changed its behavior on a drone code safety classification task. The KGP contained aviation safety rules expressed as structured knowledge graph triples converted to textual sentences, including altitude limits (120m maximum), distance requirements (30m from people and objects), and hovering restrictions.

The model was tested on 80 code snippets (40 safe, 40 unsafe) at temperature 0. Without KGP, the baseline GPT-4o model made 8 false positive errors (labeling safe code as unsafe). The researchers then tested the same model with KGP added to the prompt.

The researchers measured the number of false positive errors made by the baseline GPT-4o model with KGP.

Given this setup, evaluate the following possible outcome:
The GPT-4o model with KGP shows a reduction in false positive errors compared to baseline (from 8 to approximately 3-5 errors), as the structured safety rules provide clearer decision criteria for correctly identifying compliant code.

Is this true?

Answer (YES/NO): NO